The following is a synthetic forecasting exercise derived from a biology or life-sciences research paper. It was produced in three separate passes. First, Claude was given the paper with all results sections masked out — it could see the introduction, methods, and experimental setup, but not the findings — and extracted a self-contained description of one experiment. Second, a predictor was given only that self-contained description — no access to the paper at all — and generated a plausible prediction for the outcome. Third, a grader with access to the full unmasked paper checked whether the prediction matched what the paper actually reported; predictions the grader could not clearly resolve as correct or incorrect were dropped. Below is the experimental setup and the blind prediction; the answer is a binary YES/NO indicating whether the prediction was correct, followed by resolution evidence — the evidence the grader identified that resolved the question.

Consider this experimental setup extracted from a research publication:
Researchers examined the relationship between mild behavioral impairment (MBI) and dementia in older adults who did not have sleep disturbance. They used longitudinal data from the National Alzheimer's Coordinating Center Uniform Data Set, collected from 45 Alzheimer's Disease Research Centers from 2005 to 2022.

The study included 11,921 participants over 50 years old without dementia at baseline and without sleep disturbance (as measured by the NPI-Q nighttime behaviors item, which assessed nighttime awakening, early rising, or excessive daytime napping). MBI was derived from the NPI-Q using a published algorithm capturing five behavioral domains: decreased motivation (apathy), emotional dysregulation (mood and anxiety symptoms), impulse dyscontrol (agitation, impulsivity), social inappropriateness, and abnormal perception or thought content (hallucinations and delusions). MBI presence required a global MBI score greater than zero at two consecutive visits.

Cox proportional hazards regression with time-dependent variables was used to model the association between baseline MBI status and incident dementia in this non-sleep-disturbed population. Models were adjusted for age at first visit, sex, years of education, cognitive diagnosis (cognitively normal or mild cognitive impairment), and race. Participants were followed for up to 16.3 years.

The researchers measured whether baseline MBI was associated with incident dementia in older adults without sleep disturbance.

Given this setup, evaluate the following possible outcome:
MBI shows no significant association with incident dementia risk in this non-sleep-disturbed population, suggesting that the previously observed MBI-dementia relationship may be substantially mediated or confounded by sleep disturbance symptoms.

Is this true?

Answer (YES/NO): NO